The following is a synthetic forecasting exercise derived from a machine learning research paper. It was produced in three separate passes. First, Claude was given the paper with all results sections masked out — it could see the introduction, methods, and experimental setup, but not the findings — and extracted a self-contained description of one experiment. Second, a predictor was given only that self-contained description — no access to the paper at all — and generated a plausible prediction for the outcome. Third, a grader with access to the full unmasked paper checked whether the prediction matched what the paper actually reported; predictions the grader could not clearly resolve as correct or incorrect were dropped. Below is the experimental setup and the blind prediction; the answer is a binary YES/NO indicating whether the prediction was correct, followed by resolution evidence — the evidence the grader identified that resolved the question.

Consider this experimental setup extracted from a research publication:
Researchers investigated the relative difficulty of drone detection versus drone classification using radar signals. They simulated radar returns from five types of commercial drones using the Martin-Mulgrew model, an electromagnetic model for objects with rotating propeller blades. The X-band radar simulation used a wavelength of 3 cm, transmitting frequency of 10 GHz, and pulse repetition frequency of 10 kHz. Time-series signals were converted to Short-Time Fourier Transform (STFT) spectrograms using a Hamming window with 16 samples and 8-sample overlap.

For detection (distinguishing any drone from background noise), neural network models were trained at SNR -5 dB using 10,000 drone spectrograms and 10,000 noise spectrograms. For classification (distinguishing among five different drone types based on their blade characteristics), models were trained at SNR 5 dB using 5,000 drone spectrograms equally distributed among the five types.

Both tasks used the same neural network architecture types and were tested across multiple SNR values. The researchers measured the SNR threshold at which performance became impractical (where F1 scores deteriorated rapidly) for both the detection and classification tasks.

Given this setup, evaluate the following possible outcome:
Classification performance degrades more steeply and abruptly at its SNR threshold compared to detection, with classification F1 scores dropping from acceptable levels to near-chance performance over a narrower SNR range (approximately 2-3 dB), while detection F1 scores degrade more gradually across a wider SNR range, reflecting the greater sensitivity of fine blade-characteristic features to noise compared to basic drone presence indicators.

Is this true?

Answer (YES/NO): NO